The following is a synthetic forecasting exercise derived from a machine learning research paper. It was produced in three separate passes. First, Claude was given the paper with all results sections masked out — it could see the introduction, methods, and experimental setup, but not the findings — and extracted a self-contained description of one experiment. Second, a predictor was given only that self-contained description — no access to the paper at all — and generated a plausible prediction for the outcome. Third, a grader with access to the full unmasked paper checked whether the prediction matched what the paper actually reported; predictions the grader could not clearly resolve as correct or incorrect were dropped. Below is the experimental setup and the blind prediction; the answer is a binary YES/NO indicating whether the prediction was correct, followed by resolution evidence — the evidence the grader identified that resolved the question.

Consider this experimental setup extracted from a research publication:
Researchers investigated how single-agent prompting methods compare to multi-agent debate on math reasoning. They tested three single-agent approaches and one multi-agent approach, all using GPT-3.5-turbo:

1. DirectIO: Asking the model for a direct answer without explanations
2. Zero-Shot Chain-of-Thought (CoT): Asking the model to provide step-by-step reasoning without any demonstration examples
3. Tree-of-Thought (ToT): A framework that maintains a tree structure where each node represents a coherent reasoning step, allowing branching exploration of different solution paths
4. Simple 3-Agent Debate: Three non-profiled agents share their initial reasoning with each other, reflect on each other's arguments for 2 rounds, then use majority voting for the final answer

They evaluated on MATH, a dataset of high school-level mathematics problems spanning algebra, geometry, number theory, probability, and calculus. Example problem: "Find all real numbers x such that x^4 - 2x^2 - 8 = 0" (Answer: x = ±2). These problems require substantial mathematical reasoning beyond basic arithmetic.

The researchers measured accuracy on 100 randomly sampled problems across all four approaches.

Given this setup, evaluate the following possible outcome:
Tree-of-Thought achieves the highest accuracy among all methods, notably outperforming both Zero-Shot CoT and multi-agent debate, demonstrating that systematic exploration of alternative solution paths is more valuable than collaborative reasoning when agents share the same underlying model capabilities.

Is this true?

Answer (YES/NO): NO